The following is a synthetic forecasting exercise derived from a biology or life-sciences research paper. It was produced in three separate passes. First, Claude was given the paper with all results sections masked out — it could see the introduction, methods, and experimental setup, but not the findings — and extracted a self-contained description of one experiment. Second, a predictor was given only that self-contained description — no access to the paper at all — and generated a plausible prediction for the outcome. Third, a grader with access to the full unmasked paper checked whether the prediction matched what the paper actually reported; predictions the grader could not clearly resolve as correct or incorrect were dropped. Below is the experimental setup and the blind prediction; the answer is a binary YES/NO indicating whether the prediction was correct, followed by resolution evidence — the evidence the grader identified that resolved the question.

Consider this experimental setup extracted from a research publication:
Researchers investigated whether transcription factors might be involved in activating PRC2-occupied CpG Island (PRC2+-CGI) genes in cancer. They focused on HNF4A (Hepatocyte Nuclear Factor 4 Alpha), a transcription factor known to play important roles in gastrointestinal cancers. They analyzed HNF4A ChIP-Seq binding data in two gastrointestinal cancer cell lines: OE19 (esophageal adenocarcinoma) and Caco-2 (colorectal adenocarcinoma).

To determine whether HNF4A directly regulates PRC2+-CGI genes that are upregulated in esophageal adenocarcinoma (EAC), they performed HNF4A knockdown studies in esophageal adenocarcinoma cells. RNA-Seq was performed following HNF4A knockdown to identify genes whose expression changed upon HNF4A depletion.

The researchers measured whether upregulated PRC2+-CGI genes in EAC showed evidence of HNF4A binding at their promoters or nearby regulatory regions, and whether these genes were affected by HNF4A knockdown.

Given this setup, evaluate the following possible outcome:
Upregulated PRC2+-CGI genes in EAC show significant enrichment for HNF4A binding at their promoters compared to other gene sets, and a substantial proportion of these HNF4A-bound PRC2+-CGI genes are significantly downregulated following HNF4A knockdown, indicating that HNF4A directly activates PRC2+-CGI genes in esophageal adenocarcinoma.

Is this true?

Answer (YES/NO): NO